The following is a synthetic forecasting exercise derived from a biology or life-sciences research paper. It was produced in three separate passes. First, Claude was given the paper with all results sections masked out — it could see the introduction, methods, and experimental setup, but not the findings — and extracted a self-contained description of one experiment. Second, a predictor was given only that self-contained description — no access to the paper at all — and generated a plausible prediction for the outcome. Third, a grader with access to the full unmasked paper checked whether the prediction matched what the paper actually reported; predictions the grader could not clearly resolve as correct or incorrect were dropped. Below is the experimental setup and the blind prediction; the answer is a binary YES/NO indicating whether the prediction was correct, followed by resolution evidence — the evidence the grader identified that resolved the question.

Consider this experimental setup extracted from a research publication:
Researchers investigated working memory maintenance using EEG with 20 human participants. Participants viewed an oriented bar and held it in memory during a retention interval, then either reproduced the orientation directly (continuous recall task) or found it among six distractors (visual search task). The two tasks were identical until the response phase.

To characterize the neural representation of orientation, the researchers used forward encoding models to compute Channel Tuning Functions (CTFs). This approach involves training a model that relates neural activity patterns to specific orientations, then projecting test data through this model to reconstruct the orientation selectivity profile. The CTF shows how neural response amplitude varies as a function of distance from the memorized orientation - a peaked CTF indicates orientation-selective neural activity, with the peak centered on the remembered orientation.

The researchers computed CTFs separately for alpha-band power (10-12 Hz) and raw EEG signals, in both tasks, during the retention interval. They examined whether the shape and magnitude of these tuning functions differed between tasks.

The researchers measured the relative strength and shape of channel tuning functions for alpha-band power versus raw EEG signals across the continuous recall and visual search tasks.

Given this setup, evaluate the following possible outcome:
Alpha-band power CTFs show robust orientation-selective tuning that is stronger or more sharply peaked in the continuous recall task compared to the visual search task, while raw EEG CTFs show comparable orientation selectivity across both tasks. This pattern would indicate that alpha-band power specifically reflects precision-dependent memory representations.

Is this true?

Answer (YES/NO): NO